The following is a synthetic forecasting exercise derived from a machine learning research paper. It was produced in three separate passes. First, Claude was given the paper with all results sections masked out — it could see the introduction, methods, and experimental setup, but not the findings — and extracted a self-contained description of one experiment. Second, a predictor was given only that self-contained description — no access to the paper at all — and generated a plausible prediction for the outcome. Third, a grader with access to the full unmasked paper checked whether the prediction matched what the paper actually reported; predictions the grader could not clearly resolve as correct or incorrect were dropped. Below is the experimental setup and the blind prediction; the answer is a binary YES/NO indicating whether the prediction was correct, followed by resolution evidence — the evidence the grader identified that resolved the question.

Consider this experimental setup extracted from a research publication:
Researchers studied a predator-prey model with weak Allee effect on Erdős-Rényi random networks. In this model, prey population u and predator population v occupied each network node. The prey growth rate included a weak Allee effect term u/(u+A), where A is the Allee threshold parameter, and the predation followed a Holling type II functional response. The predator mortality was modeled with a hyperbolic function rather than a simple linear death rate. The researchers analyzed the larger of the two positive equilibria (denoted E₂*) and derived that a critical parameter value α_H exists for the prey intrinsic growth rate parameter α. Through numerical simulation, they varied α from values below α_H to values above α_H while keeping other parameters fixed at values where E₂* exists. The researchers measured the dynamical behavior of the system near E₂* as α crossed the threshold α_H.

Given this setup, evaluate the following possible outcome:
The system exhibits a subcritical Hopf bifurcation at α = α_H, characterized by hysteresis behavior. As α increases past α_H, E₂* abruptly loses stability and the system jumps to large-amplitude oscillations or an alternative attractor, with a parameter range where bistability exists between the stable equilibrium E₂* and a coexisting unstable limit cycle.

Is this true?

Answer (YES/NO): NO